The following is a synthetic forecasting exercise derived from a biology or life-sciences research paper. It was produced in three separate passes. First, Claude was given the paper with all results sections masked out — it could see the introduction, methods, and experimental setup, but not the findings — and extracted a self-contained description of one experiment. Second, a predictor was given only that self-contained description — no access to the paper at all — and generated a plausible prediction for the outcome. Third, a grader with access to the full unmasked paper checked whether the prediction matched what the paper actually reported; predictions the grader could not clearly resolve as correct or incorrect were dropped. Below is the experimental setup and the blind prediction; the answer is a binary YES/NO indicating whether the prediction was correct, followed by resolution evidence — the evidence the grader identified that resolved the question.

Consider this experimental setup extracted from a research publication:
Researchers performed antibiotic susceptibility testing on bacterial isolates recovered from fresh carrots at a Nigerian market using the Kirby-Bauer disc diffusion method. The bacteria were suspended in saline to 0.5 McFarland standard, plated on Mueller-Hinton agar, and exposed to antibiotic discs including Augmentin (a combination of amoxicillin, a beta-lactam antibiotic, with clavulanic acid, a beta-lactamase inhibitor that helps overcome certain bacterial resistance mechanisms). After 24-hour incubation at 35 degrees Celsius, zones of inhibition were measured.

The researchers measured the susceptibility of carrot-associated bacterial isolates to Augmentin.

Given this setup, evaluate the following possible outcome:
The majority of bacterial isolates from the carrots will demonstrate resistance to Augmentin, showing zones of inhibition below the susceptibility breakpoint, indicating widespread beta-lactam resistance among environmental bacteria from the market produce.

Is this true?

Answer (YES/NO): NO